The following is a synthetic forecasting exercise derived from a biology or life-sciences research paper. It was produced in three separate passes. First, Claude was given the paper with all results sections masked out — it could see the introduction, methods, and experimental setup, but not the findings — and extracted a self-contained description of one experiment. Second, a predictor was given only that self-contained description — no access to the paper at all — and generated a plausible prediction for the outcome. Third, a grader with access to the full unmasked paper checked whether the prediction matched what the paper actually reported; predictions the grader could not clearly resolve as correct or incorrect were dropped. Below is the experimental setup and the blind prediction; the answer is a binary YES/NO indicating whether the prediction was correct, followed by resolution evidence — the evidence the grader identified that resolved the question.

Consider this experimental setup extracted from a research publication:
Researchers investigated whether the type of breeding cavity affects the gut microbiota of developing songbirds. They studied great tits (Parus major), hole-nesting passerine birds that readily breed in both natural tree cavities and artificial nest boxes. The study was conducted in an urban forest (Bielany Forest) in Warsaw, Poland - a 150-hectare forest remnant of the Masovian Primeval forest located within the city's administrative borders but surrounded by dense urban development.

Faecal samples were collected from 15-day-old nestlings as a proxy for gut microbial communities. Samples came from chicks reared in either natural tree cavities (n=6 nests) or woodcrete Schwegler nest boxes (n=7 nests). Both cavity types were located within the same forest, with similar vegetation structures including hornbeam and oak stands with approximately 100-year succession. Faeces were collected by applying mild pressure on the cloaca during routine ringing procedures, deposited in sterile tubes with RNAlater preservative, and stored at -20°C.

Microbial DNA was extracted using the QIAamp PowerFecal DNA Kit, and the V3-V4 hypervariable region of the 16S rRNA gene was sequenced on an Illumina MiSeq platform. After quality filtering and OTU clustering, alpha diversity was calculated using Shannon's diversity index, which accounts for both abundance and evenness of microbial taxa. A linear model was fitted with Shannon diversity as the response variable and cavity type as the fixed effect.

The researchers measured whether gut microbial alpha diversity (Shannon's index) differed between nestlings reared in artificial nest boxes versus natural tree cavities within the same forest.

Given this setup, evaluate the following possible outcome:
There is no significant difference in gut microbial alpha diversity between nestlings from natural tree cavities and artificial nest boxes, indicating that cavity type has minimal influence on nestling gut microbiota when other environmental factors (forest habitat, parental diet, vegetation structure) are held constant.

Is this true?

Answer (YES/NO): NO